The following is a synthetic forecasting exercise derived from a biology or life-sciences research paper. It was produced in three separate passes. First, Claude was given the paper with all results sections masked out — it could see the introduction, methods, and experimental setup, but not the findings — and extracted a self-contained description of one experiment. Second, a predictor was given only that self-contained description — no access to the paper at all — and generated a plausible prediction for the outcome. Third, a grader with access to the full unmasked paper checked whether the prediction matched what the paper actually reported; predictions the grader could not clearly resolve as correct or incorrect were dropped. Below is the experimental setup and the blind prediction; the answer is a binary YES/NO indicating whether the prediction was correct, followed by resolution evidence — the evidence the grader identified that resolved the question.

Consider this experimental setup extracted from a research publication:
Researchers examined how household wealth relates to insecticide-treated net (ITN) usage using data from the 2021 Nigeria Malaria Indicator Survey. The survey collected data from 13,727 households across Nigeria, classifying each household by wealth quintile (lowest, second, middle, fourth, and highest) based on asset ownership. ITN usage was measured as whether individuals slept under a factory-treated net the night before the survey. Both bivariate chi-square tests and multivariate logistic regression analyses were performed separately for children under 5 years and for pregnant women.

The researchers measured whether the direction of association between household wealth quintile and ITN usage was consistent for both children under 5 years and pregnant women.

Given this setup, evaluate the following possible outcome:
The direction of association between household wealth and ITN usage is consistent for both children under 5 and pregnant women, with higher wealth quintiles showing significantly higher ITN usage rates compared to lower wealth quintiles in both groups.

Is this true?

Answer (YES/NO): NO